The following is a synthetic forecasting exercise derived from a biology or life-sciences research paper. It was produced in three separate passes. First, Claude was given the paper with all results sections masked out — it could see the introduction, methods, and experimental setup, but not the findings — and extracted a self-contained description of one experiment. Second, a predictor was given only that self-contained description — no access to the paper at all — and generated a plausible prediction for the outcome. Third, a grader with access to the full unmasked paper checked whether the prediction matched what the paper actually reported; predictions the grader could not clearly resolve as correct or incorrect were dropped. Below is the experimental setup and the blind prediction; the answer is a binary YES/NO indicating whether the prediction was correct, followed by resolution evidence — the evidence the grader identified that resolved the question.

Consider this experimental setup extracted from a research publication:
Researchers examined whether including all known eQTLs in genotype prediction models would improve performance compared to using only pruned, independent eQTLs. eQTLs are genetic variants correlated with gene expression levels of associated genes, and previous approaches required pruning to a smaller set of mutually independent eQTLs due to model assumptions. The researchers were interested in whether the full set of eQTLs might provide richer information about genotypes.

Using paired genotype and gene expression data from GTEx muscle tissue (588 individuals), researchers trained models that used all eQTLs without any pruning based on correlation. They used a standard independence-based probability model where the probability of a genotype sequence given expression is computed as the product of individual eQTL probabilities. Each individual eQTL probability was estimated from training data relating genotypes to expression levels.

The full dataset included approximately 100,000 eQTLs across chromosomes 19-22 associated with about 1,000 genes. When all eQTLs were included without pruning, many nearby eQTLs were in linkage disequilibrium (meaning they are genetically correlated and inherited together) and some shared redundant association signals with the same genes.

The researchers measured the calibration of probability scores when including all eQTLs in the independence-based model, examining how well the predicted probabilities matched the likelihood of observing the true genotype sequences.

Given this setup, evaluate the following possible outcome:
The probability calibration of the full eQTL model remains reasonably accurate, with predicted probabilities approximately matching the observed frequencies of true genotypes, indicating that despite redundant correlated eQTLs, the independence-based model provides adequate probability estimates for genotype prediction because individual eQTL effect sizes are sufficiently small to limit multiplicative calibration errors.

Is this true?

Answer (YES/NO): NO